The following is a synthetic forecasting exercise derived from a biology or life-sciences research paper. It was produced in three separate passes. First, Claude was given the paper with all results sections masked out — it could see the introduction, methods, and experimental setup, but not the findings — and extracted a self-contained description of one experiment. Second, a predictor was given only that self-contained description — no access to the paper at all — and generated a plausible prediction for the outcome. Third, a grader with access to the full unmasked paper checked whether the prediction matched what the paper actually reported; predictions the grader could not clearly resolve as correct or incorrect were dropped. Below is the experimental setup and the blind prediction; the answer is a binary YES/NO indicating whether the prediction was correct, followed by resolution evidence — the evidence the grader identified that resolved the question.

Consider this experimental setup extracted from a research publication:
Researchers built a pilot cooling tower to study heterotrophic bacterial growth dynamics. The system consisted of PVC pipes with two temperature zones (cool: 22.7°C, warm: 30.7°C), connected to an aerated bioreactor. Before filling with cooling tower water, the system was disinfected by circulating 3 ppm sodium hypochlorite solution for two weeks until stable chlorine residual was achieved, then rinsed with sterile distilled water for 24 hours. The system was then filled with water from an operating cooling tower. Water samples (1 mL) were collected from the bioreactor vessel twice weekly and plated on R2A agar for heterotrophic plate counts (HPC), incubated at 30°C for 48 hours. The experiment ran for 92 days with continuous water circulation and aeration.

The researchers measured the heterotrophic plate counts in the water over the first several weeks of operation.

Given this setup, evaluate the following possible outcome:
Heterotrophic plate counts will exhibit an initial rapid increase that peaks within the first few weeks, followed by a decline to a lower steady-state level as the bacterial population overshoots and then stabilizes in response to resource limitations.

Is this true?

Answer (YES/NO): NO